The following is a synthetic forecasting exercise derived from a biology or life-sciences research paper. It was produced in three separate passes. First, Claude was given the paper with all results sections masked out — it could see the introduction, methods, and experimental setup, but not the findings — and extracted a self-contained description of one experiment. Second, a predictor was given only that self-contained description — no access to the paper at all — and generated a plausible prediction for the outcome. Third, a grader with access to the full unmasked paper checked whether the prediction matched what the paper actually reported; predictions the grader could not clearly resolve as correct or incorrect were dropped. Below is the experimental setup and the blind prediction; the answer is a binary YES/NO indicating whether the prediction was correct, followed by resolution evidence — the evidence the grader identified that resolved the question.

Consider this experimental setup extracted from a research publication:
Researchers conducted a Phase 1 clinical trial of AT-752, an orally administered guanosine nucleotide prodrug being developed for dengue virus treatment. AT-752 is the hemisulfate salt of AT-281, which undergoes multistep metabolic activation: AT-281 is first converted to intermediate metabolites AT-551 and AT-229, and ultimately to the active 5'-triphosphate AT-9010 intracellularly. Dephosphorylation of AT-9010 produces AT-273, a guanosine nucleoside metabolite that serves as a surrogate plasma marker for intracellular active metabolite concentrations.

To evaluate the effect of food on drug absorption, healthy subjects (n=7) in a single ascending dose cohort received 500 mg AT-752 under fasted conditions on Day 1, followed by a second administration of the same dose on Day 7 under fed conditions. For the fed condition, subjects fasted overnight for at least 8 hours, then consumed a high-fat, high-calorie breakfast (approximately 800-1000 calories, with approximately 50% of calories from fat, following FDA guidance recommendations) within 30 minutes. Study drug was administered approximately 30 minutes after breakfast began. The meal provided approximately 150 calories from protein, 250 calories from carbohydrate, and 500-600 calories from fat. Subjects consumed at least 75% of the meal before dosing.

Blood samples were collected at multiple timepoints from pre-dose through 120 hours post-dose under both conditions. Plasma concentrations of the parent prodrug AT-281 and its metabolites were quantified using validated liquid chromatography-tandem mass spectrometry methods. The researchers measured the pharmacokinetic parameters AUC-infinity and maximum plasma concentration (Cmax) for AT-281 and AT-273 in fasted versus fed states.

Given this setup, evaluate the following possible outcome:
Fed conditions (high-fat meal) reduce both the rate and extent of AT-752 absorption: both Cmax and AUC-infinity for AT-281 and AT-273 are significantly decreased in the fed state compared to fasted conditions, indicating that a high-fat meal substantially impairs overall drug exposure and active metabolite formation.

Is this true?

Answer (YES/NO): NO